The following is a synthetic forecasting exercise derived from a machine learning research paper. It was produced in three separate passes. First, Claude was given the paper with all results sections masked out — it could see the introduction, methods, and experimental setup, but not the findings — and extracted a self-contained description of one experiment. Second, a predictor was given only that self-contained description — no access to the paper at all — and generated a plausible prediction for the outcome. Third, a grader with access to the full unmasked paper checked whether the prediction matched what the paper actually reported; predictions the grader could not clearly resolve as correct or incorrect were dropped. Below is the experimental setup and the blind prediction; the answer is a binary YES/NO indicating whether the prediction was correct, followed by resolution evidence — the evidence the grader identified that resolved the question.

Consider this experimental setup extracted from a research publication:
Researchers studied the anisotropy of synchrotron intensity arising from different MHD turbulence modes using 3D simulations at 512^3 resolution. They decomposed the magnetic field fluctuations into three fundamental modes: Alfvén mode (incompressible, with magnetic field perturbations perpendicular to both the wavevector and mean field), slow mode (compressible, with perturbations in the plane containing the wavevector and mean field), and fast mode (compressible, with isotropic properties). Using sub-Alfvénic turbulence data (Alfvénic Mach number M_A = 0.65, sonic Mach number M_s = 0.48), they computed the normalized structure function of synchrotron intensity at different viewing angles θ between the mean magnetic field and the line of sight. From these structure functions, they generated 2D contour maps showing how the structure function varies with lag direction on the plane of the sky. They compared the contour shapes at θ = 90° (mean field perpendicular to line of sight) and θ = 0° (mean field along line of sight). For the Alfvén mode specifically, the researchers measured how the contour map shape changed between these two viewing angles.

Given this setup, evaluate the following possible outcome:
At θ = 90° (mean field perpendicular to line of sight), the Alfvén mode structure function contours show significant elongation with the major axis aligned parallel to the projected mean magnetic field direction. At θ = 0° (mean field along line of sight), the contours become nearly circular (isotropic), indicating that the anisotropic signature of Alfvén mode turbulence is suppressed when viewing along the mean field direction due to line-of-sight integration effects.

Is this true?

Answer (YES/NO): YES